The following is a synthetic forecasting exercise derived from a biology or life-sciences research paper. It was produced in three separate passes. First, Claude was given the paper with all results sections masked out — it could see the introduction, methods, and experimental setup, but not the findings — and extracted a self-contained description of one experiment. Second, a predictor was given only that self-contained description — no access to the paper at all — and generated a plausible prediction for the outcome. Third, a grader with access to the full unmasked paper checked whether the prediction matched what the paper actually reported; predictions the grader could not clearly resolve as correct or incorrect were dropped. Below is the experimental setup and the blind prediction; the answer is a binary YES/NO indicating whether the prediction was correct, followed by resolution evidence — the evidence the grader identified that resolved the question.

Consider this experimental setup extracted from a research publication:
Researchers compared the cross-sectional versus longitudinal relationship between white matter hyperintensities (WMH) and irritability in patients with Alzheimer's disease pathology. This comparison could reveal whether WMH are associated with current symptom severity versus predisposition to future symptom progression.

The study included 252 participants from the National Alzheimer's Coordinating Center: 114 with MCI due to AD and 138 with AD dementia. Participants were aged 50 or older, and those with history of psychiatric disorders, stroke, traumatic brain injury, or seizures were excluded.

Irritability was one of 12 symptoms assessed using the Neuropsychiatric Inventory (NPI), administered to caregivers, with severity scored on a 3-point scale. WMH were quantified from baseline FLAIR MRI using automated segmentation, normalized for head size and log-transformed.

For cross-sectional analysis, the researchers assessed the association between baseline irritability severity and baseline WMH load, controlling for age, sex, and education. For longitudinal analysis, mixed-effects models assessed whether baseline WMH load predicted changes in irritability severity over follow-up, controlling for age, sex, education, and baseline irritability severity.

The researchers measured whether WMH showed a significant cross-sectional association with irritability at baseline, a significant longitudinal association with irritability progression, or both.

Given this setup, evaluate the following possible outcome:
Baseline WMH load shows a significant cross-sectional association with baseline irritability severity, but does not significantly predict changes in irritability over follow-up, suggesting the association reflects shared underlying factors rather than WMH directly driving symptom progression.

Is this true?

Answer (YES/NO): NO